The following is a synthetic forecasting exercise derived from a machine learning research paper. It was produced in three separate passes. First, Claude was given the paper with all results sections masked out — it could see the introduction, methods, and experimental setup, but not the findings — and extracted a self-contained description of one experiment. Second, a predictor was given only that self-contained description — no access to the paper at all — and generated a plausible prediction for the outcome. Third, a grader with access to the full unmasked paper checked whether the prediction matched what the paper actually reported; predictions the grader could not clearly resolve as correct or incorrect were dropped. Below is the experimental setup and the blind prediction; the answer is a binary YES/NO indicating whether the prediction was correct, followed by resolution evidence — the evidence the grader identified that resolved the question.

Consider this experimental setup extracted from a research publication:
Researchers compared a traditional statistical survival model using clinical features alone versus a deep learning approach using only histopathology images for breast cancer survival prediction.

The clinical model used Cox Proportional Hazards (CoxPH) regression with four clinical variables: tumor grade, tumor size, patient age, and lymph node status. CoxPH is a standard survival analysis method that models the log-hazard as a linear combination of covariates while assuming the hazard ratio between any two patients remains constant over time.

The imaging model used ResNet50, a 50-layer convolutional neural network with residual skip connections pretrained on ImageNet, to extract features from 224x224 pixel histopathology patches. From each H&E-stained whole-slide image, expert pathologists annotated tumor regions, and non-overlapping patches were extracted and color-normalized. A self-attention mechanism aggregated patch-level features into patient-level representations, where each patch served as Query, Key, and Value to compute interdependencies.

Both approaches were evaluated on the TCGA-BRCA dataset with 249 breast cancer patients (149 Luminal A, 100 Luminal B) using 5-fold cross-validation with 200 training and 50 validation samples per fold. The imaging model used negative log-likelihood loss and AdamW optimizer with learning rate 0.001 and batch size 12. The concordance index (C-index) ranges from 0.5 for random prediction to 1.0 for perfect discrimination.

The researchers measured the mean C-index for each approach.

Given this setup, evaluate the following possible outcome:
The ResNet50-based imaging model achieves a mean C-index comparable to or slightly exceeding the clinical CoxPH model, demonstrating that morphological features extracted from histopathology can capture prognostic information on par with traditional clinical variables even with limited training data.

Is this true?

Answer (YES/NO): NO